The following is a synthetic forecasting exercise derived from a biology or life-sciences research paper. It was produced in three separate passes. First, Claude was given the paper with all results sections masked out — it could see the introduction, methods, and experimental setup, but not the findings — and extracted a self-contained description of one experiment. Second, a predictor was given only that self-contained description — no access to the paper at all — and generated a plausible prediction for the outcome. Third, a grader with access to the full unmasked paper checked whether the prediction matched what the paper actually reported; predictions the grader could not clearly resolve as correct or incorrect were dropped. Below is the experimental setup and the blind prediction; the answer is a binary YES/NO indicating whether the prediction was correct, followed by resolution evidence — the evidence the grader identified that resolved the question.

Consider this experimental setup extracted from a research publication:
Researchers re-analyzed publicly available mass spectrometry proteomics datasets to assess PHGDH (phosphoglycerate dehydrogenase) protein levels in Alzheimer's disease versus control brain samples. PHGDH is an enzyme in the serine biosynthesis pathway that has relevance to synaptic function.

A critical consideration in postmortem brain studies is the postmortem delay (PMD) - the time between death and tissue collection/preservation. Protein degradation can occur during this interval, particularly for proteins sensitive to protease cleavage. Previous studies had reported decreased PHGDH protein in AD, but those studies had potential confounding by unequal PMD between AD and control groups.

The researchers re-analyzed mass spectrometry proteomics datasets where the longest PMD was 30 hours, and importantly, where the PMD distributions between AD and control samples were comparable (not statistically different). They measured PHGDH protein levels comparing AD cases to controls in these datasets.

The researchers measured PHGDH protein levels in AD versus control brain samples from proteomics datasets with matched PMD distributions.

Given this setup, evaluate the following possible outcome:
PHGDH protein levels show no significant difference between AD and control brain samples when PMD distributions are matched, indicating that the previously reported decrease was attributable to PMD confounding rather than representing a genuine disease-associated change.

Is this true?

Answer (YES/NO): NO